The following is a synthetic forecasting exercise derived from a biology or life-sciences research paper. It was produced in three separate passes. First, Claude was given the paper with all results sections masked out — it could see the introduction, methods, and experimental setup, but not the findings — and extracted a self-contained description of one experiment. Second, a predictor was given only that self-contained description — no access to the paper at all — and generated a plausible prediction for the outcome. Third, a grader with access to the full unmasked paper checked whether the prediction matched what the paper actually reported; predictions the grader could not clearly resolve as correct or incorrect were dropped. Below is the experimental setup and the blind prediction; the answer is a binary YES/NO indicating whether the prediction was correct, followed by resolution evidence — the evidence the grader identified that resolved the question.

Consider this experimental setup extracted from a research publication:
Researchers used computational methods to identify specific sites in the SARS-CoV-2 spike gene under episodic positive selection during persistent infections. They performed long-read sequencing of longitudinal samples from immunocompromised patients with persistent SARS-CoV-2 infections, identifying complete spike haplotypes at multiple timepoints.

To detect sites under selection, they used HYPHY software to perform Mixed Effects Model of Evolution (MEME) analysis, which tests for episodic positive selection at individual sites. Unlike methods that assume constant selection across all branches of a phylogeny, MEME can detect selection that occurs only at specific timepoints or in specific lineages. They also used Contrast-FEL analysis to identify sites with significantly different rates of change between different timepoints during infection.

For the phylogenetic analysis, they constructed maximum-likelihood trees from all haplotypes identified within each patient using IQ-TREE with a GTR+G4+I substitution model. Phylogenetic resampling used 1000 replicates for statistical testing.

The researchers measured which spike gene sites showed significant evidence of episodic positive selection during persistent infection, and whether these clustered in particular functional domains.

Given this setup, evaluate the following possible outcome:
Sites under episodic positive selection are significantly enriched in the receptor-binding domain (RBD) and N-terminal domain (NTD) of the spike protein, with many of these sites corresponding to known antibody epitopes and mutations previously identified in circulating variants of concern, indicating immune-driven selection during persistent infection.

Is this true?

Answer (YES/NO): YES